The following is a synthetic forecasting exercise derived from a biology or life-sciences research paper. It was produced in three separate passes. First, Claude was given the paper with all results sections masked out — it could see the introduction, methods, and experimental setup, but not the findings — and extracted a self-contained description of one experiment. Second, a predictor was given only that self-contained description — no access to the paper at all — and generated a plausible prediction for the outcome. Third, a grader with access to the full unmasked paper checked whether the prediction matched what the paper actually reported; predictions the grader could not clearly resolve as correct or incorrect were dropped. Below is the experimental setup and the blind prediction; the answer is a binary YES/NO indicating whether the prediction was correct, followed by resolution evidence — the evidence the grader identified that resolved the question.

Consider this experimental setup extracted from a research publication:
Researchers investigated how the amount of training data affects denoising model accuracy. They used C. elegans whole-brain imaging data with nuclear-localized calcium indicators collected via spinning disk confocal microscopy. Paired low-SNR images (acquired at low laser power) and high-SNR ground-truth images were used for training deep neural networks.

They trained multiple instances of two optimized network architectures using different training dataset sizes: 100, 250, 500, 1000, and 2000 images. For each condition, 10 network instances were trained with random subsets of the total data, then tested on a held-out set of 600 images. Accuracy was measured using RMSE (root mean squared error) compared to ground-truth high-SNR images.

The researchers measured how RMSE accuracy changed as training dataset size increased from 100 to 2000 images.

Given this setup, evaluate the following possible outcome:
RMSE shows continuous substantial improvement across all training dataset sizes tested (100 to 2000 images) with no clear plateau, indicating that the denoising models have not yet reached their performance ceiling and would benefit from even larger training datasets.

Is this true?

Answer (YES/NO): NO